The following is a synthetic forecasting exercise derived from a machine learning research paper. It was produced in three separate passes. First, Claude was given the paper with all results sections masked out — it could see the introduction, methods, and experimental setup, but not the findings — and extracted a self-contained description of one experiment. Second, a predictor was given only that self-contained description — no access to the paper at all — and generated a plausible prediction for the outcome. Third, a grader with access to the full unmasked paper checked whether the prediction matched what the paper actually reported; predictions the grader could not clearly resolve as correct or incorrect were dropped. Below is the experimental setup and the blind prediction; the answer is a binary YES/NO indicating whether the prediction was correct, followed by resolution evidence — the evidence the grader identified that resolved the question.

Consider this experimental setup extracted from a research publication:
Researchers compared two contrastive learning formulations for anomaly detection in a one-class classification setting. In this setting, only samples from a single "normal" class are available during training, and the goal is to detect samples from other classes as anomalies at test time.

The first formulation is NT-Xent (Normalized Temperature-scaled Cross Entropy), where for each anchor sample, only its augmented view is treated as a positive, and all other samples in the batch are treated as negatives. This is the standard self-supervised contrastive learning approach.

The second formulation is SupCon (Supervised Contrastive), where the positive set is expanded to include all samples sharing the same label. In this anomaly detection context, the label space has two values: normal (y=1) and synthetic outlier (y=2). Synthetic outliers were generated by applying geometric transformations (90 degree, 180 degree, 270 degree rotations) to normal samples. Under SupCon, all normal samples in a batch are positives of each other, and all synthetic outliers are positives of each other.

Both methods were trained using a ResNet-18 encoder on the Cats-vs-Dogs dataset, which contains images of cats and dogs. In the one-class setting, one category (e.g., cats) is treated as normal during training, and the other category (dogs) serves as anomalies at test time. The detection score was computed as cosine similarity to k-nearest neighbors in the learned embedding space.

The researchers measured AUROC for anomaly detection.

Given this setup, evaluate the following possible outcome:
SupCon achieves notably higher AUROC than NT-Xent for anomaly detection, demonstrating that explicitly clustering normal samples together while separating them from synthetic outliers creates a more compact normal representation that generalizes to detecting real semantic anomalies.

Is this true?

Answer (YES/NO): NO